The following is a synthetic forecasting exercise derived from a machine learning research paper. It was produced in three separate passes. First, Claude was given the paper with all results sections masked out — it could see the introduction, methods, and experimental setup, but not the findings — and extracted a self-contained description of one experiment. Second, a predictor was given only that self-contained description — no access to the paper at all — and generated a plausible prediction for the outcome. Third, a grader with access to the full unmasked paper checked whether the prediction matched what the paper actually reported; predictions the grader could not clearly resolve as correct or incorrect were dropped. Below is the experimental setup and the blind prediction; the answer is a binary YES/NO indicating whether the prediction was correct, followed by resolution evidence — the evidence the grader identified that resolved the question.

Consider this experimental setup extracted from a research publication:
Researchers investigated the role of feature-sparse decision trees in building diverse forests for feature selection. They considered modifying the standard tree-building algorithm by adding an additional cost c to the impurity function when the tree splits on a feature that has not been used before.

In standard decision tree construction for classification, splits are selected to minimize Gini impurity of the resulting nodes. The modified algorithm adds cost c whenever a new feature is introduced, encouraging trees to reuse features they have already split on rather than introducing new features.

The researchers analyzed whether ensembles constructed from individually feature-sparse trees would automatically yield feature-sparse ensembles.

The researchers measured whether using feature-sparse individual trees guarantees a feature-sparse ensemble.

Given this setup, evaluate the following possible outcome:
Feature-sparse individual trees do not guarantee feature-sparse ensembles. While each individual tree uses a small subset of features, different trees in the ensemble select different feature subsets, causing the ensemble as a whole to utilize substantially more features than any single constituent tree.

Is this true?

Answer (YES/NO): YES